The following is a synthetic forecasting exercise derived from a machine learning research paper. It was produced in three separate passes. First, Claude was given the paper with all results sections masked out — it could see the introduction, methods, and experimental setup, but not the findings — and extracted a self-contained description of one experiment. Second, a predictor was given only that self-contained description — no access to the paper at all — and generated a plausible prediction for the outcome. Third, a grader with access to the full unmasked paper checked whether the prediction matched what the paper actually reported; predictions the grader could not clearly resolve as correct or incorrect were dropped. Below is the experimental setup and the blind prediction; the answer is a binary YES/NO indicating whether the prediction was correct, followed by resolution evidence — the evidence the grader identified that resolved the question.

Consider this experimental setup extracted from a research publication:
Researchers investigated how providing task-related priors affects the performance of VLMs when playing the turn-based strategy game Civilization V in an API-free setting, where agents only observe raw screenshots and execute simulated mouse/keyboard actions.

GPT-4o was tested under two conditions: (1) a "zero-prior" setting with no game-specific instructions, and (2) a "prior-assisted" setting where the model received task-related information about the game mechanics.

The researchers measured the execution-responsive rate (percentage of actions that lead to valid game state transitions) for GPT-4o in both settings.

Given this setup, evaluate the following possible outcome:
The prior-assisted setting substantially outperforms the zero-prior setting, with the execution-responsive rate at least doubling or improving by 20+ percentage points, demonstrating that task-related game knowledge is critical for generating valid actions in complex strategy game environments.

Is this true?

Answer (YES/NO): YES